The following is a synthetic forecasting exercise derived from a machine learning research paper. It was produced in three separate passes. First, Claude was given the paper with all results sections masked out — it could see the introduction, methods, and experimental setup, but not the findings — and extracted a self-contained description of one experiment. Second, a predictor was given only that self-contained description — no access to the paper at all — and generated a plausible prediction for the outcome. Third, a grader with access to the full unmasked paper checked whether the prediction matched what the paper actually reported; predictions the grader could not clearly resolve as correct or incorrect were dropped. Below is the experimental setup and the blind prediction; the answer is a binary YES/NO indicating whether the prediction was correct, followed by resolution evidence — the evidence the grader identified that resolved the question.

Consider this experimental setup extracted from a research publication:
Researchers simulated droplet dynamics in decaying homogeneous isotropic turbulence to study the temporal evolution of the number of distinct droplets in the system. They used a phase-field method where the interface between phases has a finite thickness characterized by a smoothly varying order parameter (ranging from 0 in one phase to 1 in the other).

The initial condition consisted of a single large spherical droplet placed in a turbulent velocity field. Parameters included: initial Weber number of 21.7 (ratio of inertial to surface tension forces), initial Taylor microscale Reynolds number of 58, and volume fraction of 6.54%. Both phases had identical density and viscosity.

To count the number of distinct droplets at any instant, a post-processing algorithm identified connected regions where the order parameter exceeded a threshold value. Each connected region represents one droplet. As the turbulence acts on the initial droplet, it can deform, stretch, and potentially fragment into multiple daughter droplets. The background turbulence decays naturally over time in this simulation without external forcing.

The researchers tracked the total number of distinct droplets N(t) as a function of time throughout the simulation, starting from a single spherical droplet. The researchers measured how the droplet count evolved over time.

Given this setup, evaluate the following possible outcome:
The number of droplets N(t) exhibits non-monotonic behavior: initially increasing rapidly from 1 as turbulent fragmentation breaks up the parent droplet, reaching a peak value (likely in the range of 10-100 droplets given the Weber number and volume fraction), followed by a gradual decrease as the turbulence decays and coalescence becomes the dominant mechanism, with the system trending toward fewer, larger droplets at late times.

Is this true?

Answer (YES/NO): YES